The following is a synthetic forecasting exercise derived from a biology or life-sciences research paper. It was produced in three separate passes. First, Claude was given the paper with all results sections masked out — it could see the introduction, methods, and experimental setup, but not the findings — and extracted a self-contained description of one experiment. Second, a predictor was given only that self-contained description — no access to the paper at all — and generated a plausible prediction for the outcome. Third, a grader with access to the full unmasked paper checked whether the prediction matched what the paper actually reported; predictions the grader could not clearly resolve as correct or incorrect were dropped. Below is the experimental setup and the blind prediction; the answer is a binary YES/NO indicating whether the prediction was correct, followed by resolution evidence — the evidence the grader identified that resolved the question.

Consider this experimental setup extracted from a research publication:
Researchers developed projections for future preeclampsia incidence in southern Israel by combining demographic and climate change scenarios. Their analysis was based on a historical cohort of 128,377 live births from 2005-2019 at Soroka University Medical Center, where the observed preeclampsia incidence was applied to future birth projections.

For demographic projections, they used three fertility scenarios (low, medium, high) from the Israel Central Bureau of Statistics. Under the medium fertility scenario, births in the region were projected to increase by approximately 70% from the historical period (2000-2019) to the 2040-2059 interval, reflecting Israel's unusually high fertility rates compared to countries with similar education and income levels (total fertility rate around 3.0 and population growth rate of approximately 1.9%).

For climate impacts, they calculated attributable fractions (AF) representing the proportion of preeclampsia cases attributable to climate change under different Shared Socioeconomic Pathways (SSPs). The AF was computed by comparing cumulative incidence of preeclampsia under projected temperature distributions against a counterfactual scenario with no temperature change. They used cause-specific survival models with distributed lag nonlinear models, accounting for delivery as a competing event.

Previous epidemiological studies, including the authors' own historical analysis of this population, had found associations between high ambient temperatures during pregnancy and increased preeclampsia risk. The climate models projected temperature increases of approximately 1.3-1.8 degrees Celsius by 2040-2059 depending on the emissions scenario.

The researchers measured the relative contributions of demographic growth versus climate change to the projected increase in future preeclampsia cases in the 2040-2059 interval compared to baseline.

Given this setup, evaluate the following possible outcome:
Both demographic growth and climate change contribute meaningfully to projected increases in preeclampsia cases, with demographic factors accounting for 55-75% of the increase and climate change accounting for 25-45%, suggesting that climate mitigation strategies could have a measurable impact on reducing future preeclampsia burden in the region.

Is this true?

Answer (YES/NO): NO